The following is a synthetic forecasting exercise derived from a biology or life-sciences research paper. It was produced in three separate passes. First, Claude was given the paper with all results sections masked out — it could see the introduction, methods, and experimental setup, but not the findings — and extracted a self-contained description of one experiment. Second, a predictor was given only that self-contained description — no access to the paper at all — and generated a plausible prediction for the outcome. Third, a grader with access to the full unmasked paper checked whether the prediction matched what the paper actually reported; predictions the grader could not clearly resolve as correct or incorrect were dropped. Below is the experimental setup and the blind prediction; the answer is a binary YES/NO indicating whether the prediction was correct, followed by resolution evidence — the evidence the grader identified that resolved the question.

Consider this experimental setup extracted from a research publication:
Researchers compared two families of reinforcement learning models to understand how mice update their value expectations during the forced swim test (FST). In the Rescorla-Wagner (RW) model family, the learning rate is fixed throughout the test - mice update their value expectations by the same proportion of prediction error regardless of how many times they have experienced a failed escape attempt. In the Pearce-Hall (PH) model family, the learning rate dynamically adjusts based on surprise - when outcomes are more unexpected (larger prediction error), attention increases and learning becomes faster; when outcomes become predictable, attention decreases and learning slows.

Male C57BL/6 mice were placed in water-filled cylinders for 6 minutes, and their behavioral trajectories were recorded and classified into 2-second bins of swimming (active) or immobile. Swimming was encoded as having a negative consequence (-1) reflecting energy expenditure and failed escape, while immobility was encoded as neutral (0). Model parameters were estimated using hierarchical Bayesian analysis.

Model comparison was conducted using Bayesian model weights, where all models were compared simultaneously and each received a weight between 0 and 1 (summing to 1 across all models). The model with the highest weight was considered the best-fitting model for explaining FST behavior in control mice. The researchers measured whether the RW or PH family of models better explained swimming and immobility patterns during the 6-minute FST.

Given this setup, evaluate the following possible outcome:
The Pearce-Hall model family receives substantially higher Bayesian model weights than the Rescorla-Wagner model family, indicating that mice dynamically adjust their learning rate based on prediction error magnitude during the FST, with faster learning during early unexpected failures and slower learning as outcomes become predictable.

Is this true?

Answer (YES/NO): NO